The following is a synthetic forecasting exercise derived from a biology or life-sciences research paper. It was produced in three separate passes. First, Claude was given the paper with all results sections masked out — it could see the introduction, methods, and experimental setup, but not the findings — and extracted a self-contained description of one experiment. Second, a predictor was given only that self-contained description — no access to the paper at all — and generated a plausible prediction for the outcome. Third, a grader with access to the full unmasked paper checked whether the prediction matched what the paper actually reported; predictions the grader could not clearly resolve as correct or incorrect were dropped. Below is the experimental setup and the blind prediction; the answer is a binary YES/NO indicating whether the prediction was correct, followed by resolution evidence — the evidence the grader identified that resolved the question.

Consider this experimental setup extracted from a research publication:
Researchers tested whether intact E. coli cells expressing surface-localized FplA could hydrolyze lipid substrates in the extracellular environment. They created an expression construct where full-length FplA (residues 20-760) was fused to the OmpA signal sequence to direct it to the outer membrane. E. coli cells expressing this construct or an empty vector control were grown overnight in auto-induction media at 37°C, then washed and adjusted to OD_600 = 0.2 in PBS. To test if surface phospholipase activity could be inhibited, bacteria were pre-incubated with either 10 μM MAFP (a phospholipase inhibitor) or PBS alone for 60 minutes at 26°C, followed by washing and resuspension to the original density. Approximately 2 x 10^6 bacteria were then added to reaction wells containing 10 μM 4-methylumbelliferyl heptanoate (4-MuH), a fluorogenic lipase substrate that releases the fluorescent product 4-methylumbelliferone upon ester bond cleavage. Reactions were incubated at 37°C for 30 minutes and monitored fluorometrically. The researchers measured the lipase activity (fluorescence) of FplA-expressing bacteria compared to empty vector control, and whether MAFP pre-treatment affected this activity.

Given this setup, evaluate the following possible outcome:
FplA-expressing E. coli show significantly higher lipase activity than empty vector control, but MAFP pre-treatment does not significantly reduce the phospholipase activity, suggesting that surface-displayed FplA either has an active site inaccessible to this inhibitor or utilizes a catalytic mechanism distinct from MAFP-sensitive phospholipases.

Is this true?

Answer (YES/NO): NO